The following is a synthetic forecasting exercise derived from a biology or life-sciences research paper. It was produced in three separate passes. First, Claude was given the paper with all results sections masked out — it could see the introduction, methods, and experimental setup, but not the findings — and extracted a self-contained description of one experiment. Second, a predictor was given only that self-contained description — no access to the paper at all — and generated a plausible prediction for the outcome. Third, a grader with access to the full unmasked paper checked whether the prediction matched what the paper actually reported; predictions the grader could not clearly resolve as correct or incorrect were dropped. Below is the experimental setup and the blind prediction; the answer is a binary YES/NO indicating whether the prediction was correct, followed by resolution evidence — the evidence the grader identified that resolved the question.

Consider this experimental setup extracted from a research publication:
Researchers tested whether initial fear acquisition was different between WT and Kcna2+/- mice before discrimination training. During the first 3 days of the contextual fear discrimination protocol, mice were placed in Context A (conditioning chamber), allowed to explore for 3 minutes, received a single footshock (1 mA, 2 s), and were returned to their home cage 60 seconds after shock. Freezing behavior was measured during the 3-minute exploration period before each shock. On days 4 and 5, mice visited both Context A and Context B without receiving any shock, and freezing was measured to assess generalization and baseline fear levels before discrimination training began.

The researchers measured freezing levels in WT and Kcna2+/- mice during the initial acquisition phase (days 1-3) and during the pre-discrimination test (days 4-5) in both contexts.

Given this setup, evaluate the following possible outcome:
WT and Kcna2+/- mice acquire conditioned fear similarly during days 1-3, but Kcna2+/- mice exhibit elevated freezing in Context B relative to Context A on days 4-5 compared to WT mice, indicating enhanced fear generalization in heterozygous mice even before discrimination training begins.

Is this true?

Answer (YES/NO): NO